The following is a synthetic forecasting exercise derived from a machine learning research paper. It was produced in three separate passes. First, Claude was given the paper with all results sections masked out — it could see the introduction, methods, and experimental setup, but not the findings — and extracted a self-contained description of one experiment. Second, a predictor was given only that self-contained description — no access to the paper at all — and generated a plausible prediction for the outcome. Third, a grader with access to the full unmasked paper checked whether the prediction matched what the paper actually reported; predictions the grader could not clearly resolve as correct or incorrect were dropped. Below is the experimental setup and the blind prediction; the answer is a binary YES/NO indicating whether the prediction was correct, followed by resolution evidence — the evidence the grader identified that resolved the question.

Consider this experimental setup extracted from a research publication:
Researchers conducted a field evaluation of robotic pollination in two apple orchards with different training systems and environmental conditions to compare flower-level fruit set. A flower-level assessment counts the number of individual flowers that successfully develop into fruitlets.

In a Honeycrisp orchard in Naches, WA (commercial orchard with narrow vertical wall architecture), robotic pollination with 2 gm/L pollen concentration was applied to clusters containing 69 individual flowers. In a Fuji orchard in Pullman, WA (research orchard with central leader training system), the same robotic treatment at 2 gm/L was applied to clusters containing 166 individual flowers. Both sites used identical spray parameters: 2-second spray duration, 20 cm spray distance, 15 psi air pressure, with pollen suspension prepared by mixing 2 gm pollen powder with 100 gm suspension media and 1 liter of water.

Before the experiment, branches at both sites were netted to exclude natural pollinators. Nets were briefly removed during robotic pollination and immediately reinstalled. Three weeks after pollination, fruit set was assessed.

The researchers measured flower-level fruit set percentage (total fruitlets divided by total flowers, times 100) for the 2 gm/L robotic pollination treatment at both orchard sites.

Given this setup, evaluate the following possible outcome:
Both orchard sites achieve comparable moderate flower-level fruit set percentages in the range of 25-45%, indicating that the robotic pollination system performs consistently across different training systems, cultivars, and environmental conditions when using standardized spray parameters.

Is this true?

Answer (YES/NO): NO